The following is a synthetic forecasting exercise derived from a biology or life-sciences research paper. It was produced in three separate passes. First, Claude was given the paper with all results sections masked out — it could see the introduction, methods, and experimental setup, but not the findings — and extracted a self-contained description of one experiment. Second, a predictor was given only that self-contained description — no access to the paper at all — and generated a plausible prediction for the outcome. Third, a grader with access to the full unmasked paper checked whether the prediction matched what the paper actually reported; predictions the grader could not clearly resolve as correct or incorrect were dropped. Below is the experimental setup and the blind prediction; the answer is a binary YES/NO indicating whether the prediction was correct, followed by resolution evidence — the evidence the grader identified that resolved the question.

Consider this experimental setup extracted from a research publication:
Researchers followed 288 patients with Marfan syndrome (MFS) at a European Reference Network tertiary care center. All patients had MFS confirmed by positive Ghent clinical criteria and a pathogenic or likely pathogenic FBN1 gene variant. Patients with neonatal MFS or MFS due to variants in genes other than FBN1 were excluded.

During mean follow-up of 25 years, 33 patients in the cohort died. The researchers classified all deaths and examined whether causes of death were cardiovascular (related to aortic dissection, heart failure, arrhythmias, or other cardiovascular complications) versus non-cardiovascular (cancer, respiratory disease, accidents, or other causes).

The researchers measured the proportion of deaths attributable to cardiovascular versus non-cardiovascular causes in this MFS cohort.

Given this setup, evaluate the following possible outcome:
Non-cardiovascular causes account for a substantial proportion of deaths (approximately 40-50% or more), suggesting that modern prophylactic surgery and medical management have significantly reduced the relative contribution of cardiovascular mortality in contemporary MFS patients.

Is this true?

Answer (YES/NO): NO